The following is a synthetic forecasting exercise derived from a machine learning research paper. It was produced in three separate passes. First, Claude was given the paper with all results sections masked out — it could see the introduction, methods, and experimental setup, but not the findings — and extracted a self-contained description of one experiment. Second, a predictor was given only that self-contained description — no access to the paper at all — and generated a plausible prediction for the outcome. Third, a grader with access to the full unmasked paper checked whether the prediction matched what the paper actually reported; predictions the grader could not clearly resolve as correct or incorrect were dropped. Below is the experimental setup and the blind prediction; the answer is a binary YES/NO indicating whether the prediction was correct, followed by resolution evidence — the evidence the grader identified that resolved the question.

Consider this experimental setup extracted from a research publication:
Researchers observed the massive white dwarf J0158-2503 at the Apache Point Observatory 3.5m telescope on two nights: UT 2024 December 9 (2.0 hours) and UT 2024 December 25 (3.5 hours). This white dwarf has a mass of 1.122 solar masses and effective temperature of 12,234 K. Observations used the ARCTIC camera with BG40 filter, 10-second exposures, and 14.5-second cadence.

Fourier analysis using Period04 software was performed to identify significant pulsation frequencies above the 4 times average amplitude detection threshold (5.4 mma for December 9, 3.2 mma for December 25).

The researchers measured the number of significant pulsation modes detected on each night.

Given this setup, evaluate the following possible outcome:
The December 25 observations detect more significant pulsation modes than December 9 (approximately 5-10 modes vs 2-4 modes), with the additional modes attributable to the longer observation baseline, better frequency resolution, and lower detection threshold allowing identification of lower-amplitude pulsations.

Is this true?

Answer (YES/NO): YES